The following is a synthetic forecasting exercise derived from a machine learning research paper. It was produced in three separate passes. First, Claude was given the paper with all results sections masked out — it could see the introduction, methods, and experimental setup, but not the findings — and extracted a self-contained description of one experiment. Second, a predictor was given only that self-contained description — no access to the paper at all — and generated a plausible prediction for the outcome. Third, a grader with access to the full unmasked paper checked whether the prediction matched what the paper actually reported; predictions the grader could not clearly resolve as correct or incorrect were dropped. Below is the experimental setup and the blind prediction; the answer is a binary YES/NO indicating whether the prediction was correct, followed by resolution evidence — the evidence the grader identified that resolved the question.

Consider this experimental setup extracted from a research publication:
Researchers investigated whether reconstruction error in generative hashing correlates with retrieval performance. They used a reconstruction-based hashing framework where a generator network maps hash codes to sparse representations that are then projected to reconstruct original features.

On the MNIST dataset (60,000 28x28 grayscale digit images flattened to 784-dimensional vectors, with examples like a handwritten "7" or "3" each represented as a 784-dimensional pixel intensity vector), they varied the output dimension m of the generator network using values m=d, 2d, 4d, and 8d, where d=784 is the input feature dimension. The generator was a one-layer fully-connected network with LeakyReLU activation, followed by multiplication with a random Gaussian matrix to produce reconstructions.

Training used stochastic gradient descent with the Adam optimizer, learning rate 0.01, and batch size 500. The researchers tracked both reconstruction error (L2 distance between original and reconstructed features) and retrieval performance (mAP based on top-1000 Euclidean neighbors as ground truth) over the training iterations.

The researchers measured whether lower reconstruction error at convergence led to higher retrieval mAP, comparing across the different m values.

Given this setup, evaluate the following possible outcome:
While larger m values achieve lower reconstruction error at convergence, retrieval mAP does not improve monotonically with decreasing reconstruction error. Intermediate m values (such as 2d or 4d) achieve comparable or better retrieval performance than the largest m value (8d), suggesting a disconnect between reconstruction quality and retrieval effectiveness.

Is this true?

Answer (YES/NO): NO